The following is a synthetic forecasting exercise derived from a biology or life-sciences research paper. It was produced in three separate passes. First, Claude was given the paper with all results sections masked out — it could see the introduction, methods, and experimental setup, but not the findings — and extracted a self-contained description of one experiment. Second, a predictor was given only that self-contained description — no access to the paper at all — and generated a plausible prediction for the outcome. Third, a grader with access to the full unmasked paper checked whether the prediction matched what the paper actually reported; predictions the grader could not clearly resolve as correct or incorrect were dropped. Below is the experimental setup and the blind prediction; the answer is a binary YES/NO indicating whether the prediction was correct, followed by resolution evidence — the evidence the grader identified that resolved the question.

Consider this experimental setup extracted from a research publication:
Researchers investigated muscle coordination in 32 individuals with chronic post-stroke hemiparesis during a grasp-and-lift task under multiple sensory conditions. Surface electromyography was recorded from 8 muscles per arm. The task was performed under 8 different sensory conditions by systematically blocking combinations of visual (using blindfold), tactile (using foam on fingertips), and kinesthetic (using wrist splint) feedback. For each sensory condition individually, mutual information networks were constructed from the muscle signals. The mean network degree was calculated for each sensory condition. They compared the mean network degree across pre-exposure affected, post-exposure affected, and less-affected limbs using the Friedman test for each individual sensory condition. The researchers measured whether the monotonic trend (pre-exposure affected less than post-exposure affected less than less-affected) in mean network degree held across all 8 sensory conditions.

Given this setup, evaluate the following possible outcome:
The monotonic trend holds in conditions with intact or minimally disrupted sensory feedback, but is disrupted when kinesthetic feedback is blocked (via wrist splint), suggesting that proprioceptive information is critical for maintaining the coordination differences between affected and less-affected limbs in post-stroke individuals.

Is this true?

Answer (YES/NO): NO